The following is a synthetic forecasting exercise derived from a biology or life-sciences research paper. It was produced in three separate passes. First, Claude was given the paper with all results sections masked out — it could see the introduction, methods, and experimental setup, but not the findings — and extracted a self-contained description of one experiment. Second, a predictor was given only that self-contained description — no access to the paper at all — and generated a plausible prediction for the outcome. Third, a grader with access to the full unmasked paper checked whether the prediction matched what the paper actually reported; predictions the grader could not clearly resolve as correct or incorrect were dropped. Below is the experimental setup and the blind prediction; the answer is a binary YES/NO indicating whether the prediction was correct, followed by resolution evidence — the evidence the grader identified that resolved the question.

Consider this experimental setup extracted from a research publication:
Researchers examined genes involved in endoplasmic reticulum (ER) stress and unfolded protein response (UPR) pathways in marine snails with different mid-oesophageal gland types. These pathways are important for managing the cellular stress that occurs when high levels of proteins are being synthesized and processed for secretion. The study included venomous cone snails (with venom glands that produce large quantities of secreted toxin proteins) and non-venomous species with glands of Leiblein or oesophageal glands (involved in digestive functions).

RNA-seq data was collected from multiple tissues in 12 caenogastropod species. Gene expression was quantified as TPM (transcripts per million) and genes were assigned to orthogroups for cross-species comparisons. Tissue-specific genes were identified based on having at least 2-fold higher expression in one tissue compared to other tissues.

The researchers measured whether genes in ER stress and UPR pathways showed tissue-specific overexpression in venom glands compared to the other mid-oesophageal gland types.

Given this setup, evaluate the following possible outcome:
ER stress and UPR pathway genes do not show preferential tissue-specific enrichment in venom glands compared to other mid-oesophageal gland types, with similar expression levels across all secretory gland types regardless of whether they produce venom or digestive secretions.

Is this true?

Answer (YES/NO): NO